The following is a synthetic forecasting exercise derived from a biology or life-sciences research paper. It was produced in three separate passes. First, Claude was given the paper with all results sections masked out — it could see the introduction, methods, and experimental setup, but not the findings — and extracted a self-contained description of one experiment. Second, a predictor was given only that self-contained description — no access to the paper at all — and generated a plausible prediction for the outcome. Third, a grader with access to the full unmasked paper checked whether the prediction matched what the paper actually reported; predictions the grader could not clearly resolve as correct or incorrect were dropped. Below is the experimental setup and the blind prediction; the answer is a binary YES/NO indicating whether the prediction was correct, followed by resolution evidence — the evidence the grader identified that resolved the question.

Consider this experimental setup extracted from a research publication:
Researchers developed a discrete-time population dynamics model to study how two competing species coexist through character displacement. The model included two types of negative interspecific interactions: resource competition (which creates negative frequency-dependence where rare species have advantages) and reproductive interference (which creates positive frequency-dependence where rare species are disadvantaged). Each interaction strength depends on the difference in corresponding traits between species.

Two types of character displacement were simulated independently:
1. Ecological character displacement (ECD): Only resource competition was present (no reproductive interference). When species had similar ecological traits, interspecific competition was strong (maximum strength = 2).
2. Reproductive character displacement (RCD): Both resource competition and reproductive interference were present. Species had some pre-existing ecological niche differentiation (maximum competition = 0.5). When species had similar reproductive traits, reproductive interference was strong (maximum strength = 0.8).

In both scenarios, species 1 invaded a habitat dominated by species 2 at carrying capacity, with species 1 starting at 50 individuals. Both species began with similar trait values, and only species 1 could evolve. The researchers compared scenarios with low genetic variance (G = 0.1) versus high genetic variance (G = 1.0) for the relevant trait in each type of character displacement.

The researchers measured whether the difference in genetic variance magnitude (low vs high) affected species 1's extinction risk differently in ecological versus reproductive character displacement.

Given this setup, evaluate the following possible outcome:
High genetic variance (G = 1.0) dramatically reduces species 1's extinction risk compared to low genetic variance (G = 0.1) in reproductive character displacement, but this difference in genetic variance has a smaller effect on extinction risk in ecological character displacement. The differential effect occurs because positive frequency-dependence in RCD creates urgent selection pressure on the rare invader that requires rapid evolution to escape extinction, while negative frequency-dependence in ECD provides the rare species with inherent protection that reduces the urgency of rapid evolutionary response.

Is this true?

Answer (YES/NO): YES